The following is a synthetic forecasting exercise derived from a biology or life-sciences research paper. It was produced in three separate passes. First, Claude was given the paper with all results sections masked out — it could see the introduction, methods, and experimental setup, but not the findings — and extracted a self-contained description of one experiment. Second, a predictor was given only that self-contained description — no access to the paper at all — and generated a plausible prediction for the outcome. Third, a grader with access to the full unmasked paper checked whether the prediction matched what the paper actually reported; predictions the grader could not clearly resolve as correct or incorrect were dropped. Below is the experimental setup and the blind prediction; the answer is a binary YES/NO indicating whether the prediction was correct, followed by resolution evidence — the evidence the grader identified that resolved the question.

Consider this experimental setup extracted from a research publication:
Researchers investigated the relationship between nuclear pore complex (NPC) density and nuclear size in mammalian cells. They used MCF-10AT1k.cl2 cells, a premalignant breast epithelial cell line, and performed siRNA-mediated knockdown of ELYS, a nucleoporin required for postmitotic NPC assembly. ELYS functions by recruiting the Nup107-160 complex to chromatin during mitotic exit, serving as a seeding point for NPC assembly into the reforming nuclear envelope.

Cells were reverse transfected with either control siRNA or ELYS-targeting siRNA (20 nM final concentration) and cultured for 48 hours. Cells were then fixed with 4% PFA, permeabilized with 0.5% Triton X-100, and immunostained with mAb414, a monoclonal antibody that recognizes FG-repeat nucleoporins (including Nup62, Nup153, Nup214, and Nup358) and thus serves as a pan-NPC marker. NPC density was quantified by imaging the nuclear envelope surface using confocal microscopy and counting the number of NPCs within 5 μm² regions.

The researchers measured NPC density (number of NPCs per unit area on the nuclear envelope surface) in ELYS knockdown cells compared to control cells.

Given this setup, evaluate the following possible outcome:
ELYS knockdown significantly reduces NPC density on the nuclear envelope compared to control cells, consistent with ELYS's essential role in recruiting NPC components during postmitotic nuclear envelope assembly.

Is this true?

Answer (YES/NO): YES